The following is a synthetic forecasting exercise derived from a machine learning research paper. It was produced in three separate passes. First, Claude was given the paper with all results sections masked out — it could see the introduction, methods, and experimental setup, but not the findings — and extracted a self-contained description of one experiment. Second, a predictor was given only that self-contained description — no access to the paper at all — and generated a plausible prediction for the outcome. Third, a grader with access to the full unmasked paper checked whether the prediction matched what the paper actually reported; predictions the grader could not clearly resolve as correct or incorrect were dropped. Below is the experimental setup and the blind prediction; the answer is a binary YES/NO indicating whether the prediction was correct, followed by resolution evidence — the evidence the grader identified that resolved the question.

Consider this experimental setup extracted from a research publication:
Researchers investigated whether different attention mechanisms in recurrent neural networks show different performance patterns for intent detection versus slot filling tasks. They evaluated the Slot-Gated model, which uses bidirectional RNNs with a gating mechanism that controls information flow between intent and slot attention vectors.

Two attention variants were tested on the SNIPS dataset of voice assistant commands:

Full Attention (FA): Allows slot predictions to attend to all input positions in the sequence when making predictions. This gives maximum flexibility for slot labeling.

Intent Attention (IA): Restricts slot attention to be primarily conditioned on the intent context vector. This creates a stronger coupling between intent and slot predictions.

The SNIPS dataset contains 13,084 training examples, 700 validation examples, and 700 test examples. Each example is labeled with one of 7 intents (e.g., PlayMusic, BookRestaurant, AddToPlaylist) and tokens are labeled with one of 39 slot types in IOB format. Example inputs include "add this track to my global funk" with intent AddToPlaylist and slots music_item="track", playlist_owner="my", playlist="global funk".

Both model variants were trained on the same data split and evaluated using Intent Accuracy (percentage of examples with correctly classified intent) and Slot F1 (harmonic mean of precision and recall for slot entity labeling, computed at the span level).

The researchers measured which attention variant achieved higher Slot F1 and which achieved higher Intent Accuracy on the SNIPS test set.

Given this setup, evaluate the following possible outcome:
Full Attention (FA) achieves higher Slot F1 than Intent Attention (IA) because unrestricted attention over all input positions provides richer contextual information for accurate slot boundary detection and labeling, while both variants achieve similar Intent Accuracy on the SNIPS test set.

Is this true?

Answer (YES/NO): YES